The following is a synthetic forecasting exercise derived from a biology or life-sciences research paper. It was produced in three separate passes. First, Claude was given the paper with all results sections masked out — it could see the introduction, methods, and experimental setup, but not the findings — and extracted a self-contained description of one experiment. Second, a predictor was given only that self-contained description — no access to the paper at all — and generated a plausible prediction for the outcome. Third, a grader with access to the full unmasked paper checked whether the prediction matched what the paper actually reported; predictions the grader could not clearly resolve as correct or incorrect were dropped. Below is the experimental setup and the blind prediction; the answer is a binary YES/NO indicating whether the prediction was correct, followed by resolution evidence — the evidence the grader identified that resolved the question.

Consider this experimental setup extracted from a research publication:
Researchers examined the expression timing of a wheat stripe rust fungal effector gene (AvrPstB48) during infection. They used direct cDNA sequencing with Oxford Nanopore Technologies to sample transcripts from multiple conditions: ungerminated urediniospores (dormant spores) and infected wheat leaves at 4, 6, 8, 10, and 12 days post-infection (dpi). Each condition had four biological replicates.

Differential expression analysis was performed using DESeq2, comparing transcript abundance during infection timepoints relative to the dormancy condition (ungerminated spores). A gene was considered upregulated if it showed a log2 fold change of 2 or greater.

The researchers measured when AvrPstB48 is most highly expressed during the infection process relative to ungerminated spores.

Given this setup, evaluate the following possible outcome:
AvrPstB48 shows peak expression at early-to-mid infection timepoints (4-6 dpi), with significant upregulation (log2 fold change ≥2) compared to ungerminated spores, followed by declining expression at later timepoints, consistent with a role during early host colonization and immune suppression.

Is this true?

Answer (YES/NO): NO